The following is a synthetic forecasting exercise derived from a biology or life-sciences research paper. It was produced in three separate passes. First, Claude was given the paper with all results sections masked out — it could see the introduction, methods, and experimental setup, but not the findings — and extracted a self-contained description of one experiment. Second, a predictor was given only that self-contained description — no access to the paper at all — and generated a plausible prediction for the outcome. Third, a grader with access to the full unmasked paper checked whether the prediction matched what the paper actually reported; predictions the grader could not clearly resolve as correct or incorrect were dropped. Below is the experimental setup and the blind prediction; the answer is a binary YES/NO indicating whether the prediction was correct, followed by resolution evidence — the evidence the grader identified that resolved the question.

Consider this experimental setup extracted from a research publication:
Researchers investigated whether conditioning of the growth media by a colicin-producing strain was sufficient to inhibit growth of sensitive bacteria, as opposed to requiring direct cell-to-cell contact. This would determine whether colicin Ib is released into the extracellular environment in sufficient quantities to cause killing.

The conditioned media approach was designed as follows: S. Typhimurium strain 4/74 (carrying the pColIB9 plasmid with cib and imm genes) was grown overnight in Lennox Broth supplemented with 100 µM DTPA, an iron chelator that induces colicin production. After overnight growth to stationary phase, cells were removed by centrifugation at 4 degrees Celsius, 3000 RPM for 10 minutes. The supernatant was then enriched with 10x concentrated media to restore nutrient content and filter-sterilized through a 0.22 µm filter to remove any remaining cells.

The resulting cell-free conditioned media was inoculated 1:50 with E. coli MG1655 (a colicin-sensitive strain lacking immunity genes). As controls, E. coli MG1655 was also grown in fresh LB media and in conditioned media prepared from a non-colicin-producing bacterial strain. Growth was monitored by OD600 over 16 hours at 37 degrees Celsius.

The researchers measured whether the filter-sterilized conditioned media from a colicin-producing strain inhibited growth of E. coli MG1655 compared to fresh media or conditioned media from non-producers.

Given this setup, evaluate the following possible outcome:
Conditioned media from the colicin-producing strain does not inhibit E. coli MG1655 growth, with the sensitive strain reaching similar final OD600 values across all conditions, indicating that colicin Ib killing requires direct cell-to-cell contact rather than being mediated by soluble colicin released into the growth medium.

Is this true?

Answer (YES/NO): NO